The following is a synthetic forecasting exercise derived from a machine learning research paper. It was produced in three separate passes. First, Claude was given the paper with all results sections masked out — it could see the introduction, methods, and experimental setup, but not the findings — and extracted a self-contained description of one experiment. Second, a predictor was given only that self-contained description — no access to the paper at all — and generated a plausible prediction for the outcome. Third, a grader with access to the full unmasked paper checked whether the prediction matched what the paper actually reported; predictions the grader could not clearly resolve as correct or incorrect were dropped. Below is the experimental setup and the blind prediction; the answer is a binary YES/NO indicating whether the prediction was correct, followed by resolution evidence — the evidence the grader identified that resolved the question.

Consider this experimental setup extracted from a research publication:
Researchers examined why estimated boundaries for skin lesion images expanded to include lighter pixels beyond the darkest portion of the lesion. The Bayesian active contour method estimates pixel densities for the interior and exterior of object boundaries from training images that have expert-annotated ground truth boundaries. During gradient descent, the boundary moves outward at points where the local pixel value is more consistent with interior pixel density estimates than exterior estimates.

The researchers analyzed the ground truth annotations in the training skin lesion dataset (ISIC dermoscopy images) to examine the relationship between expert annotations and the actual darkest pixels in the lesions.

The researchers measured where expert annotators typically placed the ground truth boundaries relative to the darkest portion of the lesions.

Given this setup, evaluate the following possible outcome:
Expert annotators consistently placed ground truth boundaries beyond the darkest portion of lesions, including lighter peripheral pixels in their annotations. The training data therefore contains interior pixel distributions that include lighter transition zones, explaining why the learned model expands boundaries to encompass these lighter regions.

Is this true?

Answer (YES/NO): YES